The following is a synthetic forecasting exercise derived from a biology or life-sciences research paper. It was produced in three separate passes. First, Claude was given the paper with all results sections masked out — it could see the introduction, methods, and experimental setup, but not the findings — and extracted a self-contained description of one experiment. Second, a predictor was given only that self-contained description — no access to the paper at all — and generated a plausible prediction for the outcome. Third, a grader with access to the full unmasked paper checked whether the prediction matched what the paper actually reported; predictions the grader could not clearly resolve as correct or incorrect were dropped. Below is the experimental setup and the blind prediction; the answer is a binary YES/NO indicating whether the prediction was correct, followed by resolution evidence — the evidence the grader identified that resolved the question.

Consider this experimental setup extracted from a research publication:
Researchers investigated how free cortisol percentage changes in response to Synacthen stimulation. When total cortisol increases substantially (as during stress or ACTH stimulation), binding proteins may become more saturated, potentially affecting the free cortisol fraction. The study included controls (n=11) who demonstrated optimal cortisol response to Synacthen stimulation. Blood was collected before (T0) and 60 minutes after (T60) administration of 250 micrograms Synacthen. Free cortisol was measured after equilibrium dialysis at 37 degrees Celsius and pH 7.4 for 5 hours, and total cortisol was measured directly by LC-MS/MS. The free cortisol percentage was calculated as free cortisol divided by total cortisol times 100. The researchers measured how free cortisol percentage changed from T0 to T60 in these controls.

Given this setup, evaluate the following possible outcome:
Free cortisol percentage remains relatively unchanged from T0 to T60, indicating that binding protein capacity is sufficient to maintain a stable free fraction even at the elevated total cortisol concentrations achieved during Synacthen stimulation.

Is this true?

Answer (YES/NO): NO